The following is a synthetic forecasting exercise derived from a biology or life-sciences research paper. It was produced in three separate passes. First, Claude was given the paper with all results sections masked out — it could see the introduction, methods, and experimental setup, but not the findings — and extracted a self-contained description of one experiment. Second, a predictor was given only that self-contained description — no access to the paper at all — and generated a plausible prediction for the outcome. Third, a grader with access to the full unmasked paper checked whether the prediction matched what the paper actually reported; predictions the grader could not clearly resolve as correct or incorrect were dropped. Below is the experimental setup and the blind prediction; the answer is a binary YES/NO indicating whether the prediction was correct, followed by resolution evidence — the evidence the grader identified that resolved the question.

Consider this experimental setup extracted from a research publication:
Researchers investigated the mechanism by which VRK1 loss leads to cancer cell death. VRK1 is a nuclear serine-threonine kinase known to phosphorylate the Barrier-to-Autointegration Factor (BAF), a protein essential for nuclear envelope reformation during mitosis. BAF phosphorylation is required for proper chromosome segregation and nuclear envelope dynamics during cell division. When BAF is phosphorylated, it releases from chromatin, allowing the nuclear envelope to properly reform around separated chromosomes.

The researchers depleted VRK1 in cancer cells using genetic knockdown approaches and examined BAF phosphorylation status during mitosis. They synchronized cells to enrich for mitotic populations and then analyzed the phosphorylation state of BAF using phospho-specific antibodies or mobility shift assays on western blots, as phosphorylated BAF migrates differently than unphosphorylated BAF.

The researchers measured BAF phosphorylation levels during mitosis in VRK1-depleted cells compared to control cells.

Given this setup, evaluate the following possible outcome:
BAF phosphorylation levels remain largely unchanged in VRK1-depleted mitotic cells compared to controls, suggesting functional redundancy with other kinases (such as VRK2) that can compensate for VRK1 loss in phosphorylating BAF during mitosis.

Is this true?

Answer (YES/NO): NO